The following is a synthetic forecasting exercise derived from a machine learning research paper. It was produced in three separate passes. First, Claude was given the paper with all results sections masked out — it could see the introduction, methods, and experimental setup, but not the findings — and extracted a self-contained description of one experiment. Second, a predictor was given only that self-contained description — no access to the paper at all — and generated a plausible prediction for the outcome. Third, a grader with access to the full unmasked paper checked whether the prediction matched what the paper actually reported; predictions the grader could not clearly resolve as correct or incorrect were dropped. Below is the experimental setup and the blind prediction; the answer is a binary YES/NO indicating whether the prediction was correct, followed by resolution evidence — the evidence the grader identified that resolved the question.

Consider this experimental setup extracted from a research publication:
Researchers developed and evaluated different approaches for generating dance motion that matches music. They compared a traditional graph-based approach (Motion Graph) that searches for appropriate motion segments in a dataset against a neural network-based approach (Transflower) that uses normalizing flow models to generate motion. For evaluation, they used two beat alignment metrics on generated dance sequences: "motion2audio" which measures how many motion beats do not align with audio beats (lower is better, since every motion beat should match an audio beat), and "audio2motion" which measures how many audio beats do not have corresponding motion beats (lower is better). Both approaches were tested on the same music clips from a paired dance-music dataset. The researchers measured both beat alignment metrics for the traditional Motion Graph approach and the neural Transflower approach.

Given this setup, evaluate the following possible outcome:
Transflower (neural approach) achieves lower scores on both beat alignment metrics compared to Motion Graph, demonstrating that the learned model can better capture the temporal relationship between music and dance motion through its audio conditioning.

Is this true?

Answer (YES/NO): NO